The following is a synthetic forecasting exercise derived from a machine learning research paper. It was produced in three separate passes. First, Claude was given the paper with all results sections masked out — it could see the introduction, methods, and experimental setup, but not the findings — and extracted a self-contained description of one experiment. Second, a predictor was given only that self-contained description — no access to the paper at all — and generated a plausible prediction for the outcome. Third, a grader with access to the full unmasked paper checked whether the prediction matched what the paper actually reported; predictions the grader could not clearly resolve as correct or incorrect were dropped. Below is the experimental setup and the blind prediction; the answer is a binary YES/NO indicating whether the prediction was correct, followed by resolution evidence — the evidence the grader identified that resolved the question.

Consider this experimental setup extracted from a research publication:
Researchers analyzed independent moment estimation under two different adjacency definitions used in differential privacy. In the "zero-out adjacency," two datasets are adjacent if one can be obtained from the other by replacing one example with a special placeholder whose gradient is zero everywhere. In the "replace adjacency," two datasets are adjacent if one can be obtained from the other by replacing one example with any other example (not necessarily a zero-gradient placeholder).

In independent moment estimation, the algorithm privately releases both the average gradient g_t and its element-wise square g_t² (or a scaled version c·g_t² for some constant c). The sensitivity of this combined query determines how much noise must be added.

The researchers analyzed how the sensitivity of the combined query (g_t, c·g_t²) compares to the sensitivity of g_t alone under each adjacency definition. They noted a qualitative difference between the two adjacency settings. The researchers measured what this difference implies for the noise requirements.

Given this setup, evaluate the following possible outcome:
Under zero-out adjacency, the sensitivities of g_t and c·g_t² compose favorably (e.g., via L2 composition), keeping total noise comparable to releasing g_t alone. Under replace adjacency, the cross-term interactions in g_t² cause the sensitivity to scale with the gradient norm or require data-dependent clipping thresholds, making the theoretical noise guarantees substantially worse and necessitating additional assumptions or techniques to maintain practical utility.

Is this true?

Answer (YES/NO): NO